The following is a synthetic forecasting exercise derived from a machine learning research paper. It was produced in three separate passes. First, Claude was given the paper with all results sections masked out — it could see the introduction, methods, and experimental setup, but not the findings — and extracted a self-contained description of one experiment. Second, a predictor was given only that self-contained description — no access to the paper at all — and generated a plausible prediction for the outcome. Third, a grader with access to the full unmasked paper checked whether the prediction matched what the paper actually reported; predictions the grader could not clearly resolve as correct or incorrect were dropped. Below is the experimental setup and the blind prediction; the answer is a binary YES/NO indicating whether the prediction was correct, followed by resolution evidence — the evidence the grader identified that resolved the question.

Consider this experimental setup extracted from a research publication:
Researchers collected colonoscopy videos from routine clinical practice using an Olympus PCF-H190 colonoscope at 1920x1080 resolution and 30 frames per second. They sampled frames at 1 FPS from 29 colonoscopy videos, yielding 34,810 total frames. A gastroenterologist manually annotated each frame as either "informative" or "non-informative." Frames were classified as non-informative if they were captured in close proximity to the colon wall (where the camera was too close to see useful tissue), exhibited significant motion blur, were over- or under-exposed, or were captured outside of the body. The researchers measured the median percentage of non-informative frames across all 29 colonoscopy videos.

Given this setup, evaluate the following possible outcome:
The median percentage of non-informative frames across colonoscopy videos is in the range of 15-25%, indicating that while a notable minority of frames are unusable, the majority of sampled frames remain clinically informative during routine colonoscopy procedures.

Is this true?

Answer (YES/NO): NO